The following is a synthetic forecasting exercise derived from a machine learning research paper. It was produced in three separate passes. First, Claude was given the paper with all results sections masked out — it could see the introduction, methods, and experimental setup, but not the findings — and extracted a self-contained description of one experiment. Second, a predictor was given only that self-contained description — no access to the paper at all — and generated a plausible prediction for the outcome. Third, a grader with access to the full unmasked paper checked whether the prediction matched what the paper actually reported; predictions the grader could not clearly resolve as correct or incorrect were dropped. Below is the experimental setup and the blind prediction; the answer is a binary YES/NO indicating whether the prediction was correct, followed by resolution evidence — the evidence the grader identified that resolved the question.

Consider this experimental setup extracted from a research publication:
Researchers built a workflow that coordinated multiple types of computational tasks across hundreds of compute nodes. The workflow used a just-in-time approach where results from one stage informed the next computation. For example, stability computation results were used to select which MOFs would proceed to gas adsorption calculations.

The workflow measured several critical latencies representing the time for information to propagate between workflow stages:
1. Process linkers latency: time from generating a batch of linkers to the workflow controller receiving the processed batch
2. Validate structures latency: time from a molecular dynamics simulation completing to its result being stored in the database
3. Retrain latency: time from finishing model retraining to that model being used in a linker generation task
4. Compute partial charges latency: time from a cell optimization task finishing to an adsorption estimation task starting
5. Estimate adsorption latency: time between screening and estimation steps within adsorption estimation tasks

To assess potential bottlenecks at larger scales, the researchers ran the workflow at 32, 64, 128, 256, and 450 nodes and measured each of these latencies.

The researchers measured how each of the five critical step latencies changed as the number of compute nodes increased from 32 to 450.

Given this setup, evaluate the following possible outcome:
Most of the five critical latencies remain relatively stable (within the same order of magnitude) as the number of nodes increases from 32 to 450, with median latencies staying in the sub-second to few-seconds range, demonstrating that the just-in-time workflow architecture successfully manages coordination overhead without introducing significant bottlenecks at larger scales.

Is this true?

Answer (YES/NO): YES